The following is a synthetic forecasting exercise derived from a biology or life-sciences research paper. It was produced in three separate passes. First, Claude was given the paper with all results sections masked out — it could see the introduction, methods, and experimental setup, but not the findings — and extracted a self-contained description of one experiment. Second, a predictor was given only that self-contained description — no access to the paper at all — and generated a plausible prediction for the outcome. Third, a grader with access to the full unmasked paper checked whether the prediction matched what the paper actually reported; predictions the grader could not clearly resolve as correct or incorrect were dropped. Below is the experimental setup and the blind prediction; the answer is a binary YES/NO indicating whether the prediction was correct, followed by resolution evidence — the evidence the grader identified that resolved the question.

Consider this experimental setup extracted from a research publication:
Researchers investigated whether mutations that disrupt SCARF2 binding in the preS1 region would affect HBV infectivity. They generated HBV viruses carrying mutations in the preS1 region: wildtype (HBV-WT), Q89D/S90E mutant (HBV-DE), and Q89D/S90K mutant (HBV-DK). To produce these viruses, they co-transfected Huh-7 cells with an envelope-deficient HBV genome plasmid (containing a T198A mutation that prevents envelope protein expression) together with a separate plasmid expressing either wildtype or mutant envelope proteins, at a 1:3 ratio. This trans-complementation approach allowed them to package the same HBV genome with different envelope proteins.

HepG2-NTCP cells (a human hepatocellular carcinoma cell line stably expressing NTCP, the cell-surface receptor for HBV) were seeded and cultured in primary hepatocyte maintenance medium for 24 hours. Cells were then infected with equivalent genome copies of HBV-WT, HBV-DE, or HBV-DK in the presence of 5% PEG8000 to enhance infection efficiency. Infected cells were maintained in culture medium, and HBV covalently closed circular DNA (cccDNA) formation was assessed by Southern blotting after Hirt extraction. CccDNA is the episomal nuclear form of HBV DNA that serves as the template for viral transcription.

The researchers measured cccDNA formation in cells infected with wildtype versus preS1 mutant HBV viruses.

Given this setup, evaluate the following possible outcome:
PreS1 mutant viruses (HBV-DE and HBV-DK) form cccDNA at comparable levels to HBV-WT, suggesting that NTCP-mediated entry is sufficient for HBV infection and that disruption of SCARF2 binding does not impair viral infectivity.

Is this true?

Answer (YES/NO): NO